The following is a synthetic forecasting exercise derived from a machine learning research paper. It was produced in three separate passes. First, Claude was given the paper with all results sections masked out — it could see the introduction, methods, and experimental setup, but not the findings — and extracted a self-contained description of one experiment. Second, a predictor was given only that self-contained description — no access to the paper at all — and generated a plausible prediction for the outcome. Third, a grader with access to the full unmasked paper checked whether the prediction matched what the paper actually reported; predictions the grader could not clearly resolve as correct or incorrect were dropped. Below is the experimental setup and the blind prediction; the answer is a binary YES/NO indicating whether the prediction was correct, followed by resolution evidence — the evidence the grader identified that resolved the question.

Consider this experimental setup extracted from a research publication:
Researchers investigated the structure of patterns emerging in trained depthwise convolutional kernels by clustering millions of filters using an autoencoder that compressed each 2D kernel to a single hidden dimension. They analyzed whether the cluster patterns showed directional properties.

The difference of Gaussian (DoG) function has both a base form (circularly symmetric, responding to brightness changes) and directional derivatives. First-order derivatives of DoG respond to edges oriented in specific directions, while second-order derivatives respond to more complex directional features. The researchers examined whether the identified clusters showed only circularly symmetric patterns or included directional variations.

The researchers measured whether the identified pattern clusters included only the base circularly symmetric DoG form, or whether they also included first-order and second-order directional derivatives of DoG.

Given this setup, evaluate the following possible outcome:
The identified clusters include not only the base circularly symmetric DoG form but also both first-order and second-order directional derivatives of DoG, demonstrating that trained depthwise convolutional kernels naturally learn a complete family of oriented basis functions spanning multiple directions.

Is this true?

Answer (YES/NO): YES